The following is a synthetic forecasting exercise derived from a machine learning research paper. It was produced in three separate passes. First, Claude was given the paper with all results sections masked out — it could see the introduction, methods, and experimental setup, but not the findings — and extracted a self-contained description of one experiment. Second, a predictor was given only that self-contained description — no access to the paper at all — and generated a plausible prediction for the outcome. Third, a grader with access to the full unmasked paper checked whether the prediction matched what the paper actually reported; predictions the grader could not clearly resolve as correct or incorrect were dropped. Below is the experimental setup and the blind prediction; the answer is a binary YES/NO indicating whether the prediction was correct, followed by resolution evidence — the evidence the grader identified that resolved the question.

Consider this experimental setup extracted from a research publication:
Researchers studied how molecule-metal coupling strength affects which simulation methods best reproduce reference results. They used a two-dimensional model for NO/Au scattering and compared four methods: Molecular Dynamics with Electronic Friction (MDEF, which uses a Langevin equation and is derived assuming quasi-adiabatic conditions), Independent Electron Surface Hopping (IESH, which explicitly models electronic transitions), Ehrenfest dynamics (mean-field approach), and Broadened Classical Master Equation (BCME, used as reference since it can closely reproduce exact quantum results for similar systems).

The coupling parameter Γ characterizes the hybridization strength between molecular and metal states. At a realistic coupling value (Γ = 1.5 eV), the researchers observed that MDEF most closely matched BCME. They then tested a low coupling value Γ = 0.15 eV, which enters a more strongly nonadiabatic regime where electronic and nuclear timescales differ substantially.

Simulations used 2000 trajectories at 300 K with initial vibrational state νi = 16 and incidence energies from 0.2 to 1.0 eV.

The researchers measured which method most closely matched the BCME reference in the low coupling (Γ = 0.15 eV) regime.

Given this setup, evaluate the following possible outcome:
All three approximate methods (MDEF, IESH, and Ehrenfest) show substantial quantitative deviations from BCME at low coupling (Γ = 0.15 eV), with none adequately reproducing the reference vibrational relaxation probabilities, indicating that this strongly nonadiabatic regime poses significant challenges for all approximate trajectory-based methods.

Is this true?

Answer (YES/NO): NO